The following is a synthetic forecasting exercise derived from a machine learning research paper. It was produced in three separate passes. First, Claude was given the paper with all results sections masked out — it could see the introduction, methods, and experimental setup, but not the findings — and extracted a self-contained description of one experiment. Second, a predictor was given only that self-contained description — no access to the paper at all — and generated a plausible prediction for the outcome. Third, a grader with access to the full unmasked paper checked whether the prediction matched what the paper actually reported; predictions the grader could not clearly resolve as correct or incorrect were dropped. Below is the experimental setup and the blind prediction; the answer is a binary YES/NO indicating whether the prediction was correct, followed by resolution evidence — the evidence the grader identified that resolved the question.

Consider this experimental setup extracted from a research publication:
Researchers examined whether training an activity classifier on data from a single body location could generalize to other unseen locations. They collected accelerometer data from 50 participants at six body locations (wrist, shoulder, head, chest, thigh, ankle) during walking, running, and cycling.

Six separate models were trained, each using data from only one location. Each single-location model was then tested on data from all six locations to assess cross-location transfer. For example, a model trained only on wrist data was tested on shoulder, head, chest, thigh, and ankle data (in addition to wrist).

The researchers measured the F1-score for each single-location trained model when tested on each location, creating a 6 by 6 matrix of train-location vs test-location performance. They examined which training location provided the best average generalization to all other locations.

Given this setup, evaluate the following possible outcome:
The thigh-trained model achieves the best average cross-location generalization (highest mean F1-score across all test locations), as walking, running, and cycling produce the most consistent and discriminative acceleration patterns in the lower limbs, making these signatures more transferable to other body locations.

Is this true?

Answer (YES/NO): YES